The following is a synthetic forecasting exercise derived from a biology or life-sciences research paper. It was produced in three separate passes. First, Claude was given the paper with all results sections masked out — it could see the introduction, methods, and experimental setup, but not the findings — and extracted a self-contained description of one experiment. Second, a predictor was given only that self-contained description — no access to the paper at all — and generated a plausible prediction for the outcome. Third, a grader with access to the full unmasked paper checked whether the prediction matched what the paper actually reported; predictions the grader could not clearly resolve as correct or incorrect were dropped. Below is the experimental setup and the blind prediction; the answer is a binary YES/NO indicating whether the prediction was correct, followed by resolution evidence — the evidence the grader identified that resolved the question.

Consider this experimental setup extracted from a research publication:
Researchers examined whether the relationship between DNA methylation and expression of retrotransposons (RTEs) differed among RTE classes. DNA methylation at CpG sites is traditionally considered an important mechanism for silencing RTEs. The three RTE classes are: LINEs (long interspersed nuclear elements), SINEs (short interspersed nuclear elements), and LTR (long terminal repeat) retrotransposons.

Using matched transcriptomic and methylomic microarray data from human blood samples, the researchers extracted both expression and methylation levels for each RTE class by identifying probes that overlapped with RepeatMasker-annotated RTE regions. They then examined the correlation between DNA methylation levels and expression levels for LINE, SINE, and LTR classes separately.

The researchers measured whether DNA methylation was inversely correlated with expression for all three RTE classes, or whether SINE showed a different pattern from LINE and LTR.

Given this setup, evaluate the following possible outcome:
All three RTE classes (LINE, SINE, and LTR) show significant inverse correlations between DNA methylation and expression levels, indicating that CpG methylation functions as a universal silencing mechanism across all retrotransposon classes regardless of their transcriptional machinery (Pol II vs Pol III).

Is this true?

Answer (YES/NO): NO